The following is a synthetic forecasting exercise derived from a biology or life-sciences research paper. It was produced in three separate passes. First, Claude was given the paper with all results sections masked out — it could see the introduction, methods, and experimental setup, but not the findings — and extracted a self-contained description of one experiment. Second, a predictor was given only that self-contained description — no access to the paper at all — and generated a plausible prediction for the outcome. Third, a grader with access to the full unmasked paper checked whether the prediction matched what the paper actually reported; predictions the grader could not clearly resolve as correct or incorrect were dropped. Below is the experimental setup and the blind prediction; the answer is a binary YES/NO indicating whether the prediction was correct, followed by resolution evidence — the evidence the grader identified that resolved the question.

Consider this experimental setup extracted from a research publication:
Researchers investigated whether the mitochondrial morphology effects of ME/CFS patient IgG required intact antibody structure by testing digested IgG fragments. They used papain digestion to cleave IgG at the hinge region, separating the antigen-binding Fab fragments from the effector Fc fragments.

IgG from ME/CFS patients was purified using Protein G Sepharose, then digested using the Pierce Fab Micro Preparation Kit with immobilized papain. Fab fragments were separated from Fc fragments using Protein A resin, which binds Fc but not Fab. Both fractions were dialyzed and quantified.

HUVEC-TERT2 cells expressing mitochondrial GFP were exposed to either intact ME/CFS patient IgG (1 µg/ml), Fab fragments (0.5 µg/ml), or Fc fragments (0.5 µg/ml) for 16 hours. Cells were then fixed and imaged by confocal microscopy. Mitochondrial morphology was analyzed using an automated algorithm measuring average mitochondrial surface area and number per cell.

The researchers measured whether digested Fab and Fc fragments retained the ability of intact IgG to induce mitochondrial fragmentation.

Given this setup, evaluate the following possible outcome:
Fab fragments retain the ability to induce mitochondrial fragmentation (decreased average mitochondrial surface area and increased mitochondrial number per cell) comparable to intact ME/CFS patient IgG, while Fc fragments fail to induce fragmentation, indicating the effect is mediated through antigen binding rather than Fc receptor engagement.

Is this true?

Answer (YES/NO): NO